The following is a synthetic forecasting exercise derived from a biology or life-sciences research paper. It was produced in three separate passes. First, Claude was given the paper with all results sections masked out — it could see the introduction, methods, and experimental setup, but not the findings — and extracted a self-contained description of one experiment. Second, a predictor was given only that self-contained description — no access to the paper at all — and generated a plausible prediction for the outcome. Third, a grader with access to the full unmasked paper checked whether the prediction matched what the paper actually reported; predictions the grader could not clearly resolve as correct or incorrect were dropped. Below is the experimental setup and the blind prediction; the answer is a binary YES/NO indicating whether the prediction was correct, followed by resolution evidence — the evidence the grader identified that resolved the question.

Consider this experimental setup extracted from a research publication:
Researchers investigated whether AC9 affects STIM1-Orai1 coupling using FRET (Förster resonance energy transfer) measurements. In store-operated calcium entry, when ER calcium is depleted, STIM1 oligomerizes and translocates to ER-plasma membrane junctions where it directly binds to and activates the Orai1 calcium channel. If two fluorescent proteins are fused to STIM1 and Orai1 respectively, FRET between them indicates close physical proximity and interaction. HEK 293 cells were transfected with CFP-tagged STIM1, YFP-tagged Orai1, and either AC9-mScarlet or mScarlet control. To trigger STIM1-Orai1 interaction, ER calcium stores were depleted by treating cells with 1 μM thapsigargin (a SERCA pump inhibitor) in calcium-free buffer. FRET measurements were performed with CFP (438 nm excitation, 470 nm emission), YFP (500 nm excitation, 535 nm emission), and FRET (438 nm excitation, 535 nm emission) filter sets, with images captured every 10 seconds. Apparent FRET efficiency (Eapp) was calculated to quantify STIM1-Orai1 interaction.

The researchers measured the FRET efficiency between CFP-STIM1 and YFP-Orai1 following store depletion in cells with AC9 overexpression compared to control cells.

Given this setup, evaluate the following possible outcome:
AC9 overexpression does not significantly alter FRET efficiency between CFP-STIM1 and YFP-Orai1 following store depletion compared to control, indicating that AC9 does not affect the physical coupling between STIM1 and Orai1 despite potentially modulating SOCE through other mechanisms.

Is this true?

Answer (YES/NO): YES